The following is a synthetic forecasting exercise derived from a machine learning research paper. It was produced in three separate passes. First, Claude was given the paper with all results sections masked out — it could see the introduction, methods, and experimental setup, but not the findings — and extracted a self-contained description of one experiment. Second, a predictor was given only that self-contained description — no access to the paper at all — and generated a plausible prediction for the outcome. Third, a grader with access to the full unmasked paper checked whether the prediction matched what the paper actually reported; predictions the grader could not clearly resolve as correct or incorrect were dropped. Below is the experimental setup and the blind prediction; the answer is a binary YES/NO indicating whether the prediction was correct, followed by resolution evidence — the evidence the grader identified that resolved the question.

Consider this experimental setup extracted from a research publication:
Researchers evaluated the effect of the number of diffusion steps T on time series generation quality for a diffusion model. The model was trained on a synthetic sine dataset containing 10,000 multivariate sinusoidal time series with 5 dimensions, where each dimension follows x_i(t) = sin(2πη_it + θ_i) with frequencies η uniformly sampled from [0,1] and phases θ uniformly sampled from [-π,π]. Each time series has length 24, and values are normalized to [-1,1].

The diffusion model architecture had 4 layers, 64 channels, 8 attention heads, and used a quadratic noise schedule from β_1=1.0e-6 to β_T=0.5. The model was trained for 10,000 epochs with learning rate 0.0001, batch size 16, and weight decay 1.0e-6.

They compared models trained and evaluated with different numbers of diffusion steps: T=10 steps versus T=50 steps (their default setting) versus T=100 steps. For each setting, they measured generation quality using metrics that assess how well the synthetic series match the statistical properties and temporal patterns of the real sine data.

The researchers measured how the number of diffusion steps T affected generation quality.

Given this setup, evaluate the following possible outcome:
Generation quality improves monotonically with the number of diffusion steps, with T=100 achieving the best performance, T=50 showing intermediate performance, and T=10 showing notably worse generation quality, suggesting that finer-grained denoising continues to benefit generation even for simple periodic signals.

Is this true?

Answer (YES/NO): NO